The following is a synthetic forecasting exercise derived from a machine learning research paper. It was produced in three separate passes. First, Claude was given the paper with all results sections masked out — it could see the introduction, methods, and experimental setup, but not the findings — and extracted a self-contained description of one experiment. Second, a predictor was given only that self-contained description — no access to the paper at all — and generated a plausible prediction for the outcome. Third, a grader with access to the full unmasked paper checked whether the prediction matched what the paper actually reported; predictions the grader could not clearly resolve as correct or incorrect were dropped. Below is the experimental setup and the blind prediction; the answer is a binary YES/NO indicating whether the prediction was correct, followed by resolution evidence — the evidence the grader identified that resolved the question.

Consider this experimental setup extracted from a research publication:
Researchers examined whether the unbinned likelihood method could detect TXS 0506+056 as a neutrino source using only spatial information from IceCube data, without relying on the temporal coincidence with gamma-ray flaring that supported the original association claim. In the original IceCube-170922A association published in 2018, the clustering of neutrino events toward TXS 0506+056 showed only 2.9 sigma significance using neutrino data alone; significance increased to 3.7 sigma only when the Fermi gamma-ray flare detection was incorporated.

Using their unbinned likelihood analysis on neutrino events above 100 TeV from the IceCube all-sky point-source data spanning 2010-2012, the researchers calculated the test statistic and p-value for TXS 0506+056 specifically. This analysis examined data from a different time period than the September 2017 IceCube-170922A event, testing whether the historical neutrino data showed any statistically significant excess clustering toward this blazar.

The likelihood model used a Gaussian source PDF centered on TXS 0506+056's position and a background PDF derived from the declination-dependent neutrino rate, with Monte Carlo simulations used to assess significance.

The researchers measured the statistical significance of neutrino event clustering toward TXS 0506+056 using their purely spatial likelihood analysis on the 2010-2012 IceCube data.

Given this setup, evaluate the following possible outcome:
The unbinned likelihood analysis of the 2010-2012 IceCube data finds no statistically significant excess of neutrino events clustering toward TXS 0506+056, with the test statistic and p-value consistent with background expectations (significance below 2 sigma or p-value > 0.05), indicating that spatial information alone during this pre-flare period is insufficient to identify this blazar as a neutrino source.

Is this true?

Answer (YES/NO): YES